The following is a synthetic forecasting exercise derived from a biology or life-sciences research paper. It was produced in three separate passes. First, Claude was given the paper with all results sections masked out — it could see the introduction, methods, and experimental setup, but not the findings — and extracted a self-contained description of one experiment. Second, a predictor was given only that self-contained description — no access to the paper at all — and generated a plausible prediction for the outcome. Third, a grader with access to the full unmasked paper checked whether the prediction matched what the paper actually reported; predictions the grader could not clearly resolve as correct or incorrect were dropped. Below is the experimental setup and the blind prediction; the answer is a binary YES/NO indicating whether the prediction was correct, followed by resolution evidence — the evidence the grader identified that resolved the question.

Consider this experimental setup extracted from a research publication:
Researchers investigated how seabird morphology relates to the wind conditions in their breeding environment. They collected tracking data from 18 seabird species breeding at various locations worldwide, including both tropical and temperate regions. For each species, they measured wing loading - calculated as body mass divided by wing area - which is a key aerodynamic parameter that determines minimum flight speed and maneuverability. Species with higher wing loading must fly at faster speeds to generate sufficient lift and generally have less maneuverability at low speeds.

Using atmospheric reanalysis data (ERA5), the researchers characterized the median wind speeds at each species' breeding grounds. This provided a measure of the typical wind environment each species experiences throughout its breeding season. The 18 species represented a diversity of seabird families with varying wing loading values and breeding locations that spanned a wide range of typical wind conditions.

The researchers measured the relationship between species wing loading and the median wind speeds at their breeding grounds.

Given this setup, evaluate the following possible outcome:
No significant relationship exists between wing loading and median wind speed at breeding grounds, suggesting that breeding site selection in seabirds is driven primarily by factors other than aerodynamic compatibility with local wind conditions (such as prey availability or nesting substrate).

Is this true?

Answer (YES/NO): NO